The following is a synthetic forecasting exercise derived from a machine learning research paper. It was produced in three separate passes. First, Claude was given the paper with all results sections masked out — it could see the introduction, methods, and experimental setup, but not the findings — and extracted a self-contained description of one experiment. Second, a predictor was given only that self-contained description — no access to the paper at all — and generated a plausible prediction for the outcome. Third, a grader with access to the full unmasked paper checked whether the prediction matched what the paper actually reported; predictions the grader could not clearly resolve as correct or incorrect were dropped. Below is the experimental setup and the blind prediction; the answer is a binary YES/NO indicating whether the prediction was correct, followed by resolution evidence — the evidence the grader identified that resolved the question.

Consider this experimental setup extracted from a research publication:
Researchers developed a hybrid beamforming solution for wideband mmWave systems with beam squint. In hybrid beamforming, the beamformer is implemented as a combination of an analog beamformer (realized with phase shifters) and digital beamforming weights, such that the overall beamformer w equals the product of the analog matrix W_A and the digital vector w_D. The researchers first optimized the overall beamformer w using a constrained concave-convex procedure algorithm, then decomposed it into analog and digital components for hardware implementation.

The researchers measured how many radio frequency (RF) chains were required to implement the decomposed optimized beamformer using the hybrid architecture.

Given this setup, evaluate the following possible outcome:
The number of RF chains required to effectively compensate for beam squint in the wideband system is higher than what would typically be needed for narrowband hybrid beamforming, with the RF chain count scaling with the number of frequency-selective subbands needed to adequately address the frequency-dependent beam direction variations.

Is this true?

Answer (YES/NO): NO